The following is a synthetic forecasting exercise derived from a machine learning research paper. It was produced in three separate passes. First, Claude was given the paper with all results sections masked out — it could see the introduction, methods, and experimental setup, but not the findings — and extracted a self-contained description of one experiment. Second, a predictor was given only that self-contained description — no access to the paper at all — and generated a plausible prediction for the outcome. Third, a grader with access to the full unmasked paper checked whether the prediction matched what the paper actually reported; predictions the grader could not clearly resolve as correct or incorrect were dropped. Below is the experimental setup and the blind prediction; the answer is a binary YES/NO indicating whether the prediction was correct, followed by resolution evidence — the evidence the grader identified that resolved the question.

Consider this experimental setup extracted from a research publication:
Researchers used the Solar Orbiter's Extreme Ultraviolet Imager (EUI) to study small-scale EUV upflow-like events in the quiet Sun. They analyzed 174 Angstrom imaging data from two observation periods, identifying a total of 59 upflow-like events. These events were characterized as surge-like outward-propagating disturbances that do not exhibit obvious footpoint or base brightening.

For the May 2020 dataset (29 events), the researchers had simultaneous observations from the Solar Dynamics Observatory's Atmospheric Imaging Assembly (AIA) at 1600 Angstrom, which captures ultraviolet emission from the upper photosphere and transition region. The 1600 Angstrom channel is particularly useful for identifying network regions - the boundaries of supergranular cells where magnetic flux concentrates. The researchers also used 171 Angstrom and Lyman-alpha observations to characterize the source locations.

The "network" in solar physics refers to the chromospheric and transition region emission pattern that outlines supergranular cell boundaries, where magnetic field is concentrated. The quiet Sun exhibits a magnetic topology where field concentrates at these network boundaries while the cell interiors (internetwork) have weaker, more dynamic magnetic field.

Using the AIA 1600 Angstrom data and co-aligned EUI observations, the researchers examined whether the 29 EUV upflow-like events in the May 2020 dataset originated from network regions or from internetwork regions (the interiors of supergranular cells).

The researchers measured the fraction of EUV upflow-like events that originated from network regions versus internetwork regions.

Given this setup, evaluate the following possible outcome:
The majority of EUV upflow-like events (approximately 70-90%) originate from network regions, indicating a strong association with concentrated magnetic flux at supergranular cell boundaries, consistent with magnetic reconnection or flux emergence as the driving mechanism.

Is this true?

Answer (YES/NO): NO